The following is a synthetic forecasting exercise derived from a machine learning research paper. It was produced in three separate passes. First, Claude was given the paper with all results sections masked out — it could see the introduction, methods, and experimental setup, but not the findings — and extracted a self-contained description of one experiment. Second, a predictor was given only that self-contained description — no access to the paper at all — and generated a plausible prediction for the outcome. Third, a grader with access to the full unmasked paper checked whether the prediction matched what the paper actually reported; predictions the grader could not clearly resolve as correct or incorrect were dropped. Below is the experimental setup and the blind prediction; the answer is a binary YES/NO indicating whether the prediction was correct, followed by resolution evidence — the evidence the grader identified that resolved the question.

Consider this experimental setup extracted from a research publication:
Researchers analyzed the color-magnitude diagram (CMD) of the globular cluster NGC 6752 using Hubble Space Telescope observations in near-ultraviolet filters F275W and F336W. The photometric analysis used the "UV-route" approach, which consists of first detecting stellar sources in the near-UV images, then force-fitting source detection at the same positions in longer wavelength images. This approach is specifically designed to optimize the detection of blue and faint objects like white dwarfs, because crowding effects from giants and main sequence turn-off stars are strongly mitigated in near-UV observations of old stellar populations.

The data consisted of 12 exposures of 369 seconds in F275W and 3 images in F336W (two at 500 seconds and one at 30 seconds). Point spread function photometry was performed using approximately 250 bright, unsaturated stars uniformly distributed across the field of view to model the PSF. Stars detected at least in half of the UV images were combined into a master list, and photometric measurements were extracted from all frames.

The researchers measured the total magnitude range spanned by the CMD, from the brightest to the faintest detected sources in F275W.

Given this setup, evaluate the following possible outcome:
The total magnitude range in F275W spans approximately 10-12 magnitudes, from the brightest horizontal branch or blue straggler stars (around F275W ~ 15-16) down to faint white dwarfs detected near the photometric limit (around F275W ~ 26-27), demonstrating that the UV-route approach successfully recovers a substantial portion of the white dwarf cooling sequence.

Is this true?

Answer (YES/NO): NO